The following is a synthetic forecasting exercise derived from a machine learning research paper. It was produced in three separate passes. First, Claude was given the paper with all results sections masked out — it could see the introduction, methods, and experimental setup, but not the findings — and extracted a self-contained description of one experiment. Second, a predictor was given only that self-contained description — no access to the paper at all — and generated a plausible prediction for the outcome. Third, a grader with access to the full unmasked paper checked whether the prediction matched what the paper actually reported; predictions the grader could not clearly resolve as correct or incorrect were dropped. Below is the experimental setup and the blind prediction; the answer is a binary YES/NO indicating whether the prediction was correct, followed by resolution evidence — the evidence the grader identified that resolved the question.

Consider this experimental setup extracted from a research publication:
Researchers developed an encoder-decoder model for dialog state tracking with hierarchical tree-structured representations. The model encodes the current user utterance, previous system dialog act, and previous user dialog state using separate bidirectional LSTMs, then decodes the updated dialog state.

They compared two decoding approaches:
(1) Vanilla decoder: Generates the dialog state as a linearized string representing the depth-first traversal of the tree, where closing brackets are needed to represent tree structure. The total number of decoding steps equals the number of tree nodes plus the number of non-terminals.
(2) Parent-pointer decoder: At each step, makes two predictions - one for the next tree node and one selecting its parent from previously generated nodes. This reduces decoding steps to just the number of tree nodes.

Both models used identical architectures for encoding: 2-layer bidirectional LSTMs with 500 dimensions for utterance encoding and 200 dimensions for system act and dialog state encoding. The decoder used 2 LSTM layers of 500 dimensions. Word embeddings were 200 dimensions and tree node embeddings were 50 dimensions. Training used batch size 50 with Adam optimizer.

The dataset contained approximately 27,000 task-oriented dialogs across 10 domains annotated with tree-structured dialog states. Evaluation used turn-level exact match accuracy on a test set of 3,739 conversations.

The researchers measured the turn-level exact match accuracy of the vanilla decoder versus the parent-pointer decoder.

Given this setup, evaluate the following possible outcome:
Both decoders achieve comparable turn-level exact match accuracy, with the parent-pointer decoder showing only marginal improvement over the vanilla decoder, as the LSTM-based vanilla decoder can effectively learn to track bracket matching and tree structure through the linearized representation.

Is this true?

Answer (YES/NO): NO